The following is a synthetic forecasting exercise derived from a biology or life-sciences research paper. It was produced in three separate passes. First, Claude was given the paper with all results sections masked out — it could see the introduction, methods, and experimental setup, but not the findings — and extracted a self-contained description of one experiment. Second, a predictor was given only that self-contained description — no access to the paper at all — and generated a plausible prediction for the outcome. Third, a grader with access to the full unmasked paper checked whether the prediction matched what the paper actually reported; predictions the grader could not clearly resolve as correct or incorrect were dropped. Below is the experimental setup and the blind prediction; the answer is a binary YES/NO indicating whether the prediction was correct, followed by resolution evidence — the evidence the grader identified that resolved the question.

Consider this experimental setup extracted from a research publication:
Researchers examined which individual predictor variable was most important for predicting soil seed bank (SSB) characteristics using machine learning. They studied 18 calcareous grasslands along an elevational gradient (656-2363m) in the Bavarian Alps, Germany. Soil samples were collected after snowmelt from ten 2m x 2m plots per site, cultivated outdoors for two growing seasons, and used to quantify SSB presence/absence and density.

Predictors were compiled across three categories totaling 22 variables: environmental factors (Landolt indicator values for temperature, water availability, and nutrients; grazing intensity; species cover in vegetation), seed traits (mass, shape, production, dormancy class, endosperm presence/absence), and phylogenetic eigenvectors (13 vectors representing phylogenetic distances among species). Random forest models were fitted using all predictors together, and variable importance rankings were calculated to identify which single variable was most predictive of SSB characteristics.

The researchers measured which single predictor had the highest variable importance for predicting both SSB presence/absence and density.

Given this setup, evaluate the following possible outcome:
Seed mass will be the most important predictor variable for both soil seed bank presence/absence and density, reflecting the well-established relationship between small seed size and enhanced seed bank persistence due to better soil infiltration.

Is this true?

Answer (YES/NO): NO